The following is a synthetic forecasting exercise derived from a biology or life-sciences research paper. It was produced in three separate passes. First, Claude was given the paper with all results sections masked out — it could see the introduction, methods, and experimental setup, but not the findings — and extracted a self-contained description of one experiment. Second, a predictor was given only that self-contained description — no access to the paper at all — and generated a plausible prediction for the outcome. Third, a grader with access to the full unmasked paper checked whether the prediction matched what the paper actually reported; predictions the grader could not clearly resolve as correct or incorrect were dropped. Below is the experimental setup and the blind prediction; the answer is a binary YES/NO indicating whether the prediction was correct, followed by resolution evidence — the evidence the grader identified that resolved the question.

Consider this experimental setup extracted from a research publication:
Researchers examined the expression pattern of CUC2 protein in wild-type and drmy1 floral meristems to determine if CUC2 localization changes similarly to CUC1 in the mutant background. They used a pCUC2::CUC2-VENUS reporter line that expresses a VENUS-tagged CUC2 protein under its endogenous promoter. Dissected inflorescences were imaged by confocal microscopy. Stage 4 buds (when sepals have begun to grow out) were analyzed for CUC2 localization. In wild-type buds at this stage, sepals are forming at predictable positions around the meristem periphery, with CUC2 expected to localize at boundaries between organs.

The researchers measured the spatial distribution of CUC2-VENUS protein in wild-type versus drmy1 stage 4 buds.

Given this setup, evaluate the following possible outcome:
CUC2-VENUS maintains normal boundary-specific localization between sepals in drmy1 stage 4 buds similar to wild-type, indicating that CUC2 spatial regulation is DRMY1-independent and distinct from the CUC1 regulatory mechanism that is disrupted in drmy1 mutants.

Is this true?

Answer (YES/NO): NO